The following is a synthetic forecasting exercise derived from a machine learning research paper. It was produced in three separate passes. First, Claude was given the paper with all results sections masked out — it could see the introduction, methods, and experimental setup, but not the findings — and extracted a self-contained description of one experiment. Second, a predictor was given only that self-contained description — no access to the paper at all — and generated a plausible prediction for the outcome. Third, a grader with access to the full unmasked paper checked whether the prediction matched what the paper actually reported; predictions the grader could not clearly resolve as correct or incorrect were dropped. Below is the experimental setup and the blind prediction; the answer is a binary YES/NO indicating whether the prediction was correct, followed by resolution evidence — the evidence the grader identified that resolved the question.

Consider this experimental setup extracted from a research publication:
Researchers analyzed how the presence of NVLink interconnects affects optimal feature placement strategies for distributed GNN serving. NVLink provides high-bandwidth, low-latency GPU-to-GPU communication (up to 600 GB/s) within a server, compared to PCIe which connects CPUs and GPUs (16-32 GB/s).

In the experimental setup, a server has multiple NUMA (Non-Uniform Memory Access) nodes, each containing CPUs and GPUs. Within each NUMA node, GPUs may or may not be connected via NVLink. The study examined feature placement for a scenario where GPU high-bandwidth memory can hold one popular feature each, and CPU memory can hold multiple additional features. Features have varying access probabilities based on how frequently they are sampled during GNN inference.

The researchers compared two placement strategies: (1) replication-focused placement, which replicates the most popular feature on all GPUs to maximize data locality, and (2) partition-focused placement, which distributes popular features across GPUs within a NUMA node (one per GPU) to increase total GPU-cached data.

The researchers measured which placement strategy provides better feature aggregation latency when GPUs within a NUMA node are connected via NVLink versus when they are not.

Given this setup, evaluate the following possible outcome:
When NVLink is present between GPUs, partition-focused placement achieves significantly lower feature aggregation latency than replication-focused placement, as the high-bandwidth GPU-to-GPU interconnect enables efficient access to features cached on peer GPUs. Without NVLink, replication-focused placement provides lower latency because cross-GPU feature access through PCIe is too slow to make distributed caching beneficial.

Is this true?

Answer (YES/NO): YES